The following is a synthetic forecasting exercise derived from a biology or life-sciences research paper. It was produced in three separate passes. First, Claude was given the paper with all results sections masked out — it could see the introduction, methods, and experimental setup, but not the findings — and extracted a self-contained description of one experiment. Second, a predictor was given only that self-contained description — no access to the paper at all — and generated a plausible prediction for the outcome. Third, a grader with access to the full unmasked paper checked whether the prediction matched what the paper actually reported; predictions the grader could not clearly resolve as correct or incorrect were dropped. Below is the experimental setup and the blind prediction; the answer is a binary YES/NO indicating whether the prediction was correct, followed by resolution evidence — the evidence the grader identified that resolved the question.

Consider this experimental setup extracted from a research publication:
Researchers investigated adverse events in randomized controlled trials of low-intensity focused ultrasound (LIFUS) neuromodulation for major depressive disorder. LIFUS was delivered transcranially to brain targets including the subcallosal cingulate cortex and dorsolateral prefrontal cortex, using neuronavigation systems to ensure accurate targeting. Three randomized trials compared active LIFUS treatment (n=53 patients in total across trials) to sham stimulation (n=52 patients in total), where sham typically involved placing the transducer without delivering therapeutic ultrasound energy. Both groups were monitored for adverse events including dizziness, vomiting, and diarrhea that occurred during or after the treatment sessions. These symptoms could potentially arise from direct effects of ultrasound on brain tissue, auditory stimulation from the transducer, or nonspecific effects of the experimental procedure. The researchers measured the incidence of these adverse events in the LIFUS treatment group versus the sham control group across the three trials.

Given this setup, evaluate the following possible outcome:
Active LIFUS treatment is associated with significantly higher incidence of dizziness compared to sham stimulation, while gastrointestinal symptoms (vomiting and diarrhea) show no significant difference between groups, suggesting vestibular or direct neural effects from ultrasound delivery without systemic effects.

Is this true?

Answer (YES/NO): NO